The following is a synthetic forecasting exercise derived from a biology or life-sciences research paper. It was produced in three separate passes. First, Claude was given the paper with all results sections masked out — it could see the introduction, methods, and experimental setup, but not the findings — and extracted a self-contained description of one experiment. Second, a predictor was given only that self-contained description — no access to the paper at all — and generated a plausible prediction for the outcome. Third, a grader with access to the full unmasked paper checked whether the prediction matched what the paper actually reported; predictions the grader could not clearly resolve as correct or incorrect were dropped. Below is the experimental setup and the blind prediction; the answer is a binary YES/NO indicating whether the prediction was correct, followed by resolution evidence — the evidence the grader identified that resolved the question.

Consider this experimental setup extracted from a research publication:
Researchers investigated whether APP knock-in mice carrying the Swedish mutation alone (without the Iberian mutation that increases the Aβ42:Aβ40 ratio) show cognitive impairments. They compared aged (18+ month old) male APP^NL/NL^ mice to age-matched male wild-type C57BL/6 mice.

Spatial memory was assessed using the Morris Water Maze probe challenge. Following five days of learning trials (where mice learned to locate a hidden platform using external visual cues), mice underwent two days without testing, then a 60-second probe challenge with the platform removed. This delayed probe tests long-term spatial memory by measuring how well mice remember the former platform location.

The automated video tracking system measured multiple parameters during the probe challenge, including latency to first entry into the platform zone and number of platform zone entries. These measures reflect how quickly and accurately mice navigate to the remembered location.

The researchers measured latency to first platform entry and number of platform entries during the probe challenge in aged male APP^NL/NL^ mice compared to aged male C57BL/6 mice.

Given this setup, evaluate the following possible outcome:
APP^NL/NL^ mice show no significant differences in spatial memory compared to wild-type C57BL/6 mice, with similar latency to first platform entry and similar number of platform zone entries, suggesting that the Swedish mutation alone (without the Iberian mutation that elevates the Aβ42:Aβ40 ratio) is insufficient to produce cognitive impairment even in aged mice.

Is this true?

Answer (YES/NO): YES